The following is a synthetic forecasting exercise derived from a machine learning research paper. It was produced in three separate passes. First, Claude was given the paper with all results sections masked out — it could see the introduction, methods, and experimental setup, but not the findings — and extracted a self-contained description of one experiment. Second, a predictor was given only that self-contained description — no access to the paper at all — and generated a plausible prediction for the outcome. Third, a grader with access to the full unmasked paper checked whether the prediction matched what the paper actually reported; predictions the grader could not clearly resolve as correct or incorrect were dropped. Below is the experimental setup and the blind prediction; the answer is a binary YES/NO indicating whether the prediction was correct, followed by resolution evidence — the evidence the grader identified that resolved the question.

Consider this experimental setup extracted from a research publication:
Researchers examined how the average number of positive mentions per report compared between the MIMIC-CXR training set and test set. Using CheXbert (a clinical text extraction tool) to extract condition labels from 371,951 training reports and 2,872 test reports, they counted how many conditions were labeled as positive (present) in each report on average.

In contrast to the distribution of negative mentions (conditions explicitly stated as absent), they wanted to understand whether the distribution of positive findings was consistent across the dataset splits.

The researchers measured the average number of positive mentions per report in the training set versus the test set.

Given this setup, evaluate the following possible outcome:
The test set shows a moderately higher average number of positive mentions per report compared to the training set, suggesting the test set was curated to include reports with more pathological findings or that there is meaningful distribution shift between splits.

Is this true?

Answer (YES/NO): NO